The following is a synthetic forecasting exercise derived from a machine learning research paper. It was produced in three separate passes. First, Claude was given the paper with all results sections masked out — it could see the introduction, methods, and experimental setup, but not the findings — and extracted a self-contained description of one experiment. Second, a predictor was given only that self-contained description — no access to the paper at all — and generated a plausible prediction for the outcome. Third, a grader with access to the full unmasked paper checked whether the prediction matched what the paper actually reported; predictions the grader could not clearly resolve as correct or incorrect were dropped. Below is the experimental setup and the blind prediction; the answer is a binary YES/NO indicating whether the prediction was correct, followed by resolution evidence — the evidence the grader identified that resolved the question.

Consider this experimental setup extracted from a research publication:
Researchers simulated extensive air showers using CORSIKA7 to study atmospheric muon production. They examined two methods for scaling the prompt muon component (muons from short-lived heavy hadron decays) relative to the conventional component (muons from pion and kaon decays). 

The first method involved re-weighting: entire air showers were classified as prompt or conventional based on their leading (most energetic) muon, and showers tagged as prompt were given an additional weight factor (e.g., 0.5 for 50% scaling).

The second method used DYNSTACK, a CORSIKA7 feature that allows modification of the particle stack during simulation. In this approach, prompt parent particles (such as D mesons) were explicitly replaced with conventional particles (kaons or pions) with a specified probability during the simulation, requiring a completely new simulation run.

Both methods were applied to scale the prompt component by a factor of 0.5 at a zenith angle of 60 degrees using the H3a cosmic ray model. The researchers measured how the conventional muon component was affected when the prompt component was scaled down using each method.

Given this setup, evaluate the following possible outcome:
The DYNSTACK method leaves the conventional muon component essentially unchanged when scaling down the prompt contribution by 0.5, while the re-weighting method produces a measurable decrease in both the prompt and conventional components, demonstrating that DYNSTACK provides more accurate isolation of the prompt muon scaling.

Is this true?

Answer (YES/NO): NO